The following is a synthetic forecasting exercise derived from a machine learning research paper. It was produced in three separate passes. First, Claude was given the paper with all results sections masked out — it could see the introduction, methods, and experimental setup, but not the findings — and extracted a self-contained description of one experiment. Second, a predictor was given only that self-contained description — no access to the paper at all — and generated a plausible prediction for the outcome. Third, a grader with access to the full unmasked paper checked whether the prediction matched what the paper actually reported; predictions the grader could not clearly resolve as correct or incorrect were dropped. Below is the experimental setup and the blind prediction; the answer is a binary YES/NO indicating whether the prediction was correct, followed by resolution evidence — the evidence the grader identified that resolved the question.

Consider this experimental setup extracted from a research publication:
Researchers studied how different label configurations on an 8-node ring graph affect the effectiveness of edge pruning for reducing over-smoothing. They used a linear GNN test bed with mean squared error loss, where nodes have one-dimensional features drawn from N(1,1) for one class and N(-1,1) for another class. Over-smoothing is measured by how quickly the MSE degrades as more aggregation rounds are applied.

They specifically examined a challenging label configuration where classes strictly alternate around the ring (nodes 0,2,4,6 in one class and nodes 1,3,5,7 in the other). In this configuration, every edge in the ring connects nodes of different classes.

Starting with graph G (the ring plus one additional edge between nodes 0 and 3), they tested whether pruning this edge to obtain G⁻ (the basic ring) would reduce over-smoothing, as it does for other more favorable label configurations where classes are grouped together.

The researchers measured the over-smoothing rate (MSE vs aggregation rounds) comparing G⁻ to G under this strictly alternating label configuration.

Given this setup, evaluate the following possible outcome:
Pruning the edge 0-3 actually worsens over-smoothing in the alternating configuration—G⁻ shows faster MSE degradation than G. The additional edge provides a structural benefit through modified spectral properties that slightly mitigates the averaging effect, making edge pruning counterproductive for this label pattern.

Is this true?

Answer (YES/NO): NO